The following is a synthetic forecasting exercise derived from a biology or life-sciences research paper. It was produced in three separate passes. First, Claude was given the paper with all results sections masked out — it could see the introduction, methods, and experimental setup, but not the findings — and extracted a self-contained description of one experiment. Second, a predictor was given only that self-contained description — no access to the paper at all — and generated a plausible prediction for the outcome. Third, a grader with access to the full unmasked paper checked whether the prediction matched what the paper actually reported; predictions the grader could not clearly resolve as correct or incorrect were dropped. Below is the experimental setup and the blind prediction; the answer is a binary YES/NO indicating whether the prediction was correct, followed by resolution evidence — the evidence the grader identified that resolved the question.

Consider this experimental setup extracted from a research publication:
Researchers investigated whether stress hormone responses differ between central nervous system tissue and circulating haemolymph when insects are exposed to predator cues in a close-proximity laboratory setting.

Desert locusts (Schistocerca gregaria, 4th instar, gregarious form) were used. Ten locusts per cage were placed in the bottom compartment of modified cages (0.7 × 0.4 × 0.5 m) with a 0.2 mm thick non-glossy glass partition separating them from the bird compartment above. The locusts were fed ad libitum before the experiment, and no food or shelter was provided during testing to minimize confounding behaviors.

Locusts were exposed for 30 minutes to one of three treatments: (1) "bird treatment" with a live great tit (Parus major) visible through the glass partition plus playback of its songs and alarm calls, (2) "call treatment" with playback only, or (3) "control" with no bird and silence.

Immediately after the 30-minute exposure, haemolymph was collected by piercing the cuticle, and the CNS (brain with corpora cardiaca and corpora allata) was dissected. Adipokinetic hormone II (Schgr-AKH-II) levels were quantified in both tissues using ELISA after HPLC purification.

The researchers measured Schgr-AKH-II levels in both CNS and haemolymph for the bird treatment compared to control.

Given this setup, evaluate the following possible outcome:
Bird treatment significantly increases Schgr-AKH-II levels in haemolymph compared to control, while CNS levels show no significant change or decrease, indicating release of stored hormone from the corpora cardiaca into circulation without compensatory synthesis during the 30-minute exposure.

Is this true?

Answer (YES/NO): NO